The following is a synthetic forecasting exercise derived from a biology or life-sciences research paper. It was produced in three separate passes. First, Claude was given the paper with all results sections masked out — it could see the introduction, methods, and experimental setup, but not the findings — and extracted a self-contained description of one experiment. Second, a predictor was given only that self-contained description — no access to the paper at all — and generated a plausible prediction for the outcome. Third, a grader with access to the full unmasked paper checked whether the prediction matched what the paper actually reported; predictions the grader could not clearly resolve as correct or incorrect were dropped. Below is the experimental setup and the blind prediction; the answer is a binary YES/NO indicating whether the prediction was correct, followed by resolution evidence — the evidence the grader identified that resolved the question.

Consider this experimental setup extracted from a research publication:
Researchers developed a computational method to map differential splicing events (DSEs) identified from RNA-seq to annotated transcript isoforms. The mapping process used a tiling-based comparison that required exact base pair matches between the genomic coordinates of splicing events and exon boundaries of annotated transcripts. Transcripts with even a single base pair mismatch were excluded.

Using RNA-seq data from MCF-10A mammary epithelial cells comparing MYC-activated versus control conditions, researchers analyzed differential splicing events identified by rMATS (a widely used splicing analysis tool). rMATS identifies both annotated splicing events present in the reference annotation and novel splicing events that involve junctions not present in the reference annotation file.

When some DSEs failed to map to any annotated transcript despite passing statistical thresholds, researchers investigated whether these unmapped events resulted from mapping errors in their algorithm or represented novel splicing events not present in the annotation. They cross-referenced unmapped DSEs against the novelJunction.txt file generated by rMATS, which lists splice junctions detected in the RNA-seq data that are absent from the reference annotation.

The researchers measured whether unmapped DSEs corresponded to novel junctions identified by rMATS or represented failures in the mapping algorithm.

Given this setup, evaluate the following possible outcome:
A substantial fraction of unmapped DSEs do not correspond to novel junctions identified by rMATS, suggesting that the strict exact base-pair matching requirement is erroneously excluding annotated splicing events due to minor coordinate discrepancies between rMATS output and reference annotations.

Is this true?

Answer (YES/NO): NO